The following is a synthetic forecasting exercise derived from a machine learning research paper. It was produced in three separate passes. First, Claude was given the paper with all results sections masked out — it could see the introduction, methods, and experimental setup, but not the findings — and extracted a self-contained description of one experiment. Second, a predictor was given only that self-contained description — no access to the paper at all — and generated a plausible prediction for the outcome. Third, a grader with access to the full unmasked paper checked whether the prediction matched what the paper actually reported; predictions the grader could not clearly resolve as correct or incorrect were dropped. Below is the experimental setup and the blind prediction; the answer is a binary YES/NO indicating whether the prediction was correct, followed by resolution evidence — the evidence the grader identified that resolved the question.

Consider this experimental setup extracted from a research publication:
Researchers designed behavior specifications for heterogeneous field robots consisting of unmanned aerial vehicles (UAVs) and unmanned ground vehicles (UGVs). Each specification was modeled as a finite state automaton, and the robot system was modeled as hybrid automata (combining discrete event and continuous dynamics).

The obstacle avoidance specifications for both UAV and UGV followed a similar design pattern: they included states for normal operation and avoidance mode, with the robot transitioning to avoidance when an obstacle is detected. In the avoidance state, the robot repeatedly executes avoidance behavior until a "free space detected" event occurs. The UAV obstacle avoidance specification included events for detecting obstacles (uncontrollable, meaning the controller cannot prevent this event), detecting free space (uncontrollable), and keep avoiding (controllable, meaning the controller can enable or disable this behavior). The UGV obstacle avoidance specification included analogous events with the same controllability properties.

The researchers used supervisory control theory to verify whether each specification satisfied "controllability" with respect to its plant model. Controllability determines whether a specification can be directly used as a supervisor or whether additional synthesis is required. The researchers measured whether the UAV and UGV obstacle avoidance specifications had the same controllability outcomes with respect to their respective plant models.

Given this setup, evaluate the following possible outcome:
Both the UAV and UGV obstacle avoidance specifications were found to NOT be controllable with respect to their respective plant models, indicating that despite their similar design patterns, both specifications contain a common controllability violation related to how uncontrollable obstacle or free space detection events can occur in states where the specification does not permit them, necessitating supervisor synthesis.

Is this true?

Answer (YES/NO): NO